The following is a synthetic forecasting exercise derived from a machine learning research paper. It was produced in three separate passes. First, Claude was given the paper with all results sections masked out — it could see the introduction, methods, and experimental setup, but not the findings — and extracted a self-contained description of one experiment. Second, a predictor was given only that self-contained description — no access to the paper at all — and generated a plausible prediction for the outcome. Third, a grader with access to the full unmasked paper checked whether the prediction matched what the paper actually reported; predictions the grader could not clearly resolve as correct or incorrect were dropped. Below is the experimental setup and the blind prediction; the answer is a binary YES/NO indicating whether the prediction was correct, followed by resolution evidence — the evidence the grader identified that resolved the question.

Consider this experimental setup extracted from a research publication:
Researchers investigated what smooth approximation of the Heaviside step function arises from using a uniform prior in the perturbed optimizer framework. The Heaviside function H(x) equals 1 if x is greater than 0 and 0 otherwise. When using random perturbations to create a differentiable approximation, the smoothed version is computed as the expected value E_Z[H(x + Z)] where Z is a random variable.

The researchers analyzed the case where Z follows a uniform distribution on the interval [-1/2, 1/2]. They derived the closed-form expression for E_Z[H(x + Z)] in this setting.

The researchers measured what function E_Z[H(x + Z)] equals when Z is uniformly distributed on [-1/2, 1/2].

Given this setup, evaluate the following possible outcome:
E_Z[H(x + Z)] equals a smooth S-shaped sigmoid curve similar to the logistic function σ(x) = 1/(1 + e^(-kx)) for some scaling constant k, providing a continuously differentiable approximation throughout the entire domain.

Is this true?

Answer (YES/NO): NO